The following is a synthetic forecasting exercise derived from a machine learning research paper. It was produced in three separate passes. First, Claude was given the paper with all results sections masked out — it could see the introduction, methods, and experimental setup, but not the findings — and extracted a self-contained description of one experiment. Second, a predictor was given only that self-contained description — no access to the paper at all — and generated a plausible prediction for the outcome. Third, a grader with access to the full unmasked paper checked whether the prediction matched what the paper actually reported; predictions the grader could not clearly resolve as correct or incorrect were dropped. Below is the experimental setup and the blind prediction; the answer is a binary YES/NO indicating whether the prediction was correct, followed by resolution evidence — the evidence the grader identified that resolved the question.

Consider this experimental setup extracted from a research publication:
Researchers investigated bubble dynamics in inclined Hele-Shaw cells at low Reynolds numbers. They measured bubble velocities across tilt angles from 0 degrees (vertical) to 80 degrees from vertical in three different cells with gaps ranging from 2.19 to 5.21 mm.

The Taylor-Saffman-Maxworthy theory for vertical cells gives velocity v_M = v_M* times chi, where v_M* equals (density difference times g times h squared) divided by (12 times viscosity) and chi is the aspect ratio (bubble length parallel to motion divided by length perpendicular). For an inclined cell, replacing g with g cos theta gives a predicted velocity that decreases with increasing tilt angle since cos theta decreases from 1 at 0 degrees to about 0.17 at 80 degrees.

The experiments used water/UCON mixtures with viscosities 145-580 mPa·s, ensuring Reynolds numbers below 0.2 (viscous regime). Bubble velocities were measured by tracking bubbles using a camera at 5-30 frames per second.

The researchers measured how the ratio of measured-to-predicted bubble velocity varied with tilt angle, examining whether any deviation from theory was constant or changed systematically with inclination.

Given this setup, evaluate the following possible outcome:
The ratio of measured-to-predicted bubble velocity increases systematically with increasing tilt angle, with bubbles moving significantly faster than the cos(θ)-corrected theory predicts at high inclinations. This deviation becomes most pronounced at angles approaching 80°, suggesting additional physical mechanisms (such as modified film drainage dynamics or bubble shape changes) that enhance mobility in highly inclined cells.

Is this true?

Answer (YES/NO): NO